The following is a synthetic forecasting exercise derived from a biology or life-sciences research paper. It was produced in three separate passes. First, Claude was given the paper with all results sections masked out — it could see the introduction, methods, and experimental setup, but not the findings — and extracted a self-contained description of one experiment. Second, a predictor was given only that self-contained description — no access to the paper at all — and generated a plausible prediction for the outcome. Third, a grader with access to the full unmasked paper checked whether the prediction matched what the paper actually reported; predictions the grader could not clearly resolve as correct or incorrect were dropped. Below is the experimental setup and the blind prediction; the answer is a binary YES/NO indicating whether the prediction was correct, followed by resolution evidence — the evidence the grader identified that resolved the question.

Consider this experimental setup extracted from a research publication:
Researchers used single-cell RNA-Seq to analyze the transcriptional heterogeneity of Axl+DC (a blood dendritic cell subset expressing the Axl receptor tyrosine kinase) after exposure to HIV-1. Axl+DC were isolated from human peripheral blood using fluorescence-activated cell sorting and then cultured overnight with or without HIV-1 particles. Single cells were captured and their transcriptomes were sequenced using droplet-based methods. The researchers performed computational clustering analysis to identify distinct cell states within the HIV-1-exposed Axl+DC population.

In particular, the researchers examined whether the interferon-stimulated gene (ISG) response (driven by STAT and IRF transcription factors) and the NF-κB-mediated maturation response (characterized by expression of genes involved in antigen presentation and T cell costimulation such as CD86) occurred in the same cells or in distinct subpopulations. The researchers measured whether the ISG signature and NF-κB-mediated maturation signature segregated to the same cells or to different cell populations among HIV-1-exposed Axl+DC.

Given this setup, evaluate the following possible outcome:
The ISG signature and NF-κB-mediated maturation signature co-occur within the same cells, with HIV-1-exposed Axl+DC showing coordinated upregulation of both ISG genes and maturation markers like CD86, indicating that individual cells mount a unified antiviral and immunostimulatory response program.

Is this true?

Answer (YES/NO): NO